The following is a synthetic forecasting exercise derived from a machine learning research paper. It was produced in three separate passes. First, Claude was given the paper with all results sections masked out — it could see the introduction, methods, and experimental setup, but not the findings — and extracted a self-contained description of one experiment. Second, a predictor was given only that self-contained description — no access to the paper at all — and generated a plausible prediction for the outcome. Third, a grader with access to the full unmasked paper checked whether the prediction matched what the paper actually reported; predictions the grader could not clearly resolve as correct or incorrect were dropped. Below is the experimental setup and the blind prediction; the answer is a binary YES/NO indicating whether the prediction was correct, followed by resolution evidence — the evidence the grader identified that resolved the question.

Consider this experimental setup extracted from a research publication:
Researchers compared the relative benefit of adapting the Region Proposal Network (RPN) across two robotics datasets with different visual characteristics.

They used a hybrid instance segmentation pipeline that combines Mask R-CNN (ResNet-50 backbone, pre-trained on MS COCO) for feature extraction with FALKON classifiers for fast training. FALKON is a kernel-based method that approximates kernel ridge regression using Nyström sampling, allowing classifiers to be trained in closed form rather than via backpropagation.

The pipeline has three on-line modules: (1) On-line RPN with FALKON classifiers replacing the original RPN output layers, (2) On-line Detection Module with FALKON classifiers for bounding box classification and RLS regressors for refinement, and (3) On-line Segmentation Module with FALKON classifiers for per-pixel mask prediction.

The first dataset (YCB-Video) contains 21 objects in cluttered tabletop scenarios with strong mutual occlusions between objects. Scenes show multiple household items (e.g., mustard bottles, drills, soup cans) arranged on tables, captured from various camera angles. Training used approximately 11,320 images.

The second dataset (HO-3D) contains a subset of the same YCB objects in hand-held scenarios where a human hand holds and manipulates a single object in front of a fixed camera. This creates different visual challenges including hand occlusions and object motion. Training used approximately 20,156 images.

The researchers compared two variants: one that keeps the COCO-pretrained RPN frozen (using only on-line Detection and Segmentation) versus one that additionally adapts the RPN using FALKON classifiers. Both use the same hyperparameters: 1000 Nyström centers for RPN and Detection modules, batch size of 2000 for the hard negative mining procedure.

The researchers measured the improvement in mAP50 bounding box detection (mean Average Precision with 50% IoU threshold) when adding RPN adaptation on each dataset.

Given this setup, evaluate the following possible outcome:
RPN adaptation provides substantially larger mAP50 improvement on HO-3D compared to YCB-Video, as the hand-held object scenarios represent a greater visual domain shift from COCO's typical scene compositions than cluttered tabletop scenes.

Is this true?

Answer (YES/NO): NO